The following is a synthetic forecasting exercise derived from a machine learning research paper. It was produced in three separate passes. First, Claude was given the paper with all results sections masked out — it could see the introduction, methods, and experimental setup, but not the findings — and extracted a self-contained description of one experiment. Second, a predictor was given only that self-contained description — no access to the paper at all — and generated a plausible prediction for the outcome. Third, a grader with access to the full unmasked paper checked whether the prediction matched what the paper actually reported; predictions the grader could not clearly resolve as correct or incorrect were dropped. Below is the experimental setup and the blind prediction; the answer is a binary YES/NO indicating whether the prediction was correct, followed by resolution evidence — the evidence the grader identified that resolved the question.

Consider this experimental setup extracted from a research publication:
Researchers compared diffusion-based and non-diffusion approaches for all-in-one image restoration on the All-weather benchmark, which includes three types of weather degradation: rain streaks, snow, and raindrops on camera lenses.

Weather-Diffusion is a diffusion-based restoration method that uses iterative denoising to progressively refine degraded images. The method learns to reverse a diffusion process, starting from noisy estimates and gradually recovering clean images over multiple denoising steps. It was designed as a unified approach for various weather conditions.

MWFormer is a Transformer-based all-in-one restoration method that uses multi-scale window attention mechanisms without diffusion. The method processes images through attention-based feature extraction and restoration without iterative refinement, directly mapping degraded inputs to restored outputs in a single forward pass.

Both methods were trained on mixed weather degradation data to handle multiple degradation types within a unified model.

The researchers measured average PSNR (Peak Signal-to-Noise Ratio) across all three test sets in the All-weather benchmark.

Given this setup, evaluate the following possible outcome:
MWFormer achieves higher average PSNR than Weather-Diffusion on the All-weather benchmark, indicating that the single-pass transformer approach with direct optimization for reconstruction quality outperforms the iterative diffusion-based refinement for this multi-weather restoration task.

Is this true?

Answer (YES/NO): YES